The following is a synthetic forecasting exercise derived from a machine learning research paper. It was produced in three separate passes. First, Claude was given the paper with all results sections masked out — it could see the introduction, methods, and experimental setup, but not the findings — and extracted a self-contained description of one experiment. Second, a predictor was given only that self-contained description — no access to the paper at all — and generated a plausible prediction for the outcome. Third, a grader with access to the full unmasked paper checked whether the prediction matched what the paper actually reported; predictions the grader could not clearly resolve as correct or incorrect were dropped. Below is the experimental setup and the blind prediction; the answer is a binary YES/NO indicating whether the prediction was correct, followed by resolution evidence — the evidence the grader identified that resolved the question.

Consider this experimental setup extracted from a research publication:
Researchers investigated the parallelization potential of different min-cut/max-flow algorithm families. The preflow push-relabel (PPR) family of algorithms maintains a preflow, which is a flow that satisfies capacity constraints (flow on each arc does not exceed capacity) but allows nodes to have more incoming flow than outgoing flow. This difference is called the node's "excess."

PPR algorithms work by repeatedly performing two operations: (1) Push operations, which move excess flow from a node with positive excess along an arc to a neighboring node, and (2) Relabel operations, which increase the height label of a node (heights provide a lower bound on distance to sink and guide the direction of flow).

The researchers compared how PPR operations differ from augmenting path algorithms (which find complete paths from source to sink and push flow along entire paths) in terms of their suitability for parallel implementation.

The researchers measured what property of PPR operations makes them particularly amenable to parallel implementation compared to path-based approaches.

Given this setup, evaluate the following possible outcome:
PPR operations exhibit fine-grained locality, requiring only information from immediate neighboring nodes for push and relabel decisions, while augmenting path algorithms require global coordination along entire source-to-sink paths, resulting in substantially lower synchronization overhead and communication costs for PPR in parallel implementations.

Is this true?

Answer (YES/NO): YES